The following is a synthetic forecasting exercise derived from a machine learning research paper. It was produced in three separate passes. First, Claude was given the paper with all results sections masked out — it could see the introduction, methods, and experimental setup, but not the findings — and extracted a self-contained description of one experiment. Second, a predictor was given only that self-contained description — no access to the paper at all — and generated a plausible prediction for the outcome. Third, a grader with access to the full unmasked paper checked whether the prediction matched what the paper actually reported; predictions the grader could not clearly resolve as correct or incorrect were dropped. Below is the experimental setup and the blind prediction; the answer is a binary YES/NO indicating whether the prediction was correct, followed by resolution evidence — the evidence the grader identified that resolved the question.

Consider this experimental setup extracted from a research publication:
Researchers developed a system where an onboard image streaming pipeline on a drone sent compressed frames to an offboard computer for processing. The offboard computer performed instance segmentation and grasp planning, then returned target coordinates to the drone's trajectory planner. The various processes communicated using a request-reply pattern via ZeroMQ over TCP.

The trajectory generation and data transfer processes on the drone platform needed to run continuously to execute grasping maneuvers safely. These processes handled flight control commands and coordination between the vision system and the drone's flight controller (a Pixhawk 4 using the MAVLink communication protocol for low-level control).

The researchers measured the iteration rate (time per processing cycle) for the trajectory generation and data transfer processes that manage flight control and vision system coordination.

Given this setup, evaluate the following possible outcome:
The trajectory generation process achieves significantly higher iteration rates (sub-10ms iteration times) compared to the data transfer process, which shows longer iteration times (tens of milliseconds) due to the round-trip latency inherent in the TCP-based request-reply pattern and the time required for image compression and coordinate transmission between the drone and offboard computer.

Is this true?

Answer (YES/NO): NO